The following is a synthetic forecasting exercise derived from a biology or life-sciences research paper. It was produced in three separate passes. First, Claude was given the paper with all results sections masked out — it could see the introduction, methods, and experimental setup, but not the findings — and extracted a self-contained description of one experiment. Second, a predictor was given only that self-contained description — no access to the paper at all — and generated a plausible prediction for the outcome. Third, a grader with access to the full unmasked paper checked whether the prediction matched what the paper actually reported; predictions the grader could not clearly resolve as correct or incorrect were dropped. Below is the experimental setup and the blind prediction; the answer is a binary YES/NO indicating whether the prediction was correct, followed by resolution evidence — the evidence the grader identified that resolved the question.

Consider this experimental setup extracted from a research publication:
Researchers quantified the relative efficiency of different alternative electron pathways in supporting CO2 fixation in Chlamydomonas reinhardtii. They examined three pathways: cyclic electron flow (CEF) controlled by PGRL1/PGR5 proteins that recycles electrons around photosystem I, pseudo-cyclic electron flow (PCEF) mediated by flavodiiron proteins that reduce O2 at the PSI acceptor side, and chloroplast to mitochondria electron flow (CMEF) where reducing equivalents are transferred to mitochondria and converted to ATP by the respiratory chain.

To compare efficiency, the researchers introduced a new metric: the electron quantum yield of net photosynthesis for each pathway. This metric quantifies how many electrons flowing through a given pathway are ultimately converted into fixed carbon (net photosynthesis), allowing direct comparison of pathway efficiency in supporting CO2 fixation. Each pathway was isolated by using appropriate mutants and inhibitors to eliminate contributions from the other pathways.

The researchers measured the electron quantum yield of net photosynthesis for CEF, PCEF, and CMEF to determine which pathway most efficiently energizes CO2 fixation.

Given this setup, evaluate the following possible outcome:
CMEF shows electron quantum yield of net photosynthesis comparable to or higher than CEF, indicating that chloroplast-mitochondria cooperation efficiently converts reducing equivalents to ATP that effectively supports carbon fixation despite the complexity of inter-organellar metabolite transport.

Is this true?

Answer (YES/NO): YES